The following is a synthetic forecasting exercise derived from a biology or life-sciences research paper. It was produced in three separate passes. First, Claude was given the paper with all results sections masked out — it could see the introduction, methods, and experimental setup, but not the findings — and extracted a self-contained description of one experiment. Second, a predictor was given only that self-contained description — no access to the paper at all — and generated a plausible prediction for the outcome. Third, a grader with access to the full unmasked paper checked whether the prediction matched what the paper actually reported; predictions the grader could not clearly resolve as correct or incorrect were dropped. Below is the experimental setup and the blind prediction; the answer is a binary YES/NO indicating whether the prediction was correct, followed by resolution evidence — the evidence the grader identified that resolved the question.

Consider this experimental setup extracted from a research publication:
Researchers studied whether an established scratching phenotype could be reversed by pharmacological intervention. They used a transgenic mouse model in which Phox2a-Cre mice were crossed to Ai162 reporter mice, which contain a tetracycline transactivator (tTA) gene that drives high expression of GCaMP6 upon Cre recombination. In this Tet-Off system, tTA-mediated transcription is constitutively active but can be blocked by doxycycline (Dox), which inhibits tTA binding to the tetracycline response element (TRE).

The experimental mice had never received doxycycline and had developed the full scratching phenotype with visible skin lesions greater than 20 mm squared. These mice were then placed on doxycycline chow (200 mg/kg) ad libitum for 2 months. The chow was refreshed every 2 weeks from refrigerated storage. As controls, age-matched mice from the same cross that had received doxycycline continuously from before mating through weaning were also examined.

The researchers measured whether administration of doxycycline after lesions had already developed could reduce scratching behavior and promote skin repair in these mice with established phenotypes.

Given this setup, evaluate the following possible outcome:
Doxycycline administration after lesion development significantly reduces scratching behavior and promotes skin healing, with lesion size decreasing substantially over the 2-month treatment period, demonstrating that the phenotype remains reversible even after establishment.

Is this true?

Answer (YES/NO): NO